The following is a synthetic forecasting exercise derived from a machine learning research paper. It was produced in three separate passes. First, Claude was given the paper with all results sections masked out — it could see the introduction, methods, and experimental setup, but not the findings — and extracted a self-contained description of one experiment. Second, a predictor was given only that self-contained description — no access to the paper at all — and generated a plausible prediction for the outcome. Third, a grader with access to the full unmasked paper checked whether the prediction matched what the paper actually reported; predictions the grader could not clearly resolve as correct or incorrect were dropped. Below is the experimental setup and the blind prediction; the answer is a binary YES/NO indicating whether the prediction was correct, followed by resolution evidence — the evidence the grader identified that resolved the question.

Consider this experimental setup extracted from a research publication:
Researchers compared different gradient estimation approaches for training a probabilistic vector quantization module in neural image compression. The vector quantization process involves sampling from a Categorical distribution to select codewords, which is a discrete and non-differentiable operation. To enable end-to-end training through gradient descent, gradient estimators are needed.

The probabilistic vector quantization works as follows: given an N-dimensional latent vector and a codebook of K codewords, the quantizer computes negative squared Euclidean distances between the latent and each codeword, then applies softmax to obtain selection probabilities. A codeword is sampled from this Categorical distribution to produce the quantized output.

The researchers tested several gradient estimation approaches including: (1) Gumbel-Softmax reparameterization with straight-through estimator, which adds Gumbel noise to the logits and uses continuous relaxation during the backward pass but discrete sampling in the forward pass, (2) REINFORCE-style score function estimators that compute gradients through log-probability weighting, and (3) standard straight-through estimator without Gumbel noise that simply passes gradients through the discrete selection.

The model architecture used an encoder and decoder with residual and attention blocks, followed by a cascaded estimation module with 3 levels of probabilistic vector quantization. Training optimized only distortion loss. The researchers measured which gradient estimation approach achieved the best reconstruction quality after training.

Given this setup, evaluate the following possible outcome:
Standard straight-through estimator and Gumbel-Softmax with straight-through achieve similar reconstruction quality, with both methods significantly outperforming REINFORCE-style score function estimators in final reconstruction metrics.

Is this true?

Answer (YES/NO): NO